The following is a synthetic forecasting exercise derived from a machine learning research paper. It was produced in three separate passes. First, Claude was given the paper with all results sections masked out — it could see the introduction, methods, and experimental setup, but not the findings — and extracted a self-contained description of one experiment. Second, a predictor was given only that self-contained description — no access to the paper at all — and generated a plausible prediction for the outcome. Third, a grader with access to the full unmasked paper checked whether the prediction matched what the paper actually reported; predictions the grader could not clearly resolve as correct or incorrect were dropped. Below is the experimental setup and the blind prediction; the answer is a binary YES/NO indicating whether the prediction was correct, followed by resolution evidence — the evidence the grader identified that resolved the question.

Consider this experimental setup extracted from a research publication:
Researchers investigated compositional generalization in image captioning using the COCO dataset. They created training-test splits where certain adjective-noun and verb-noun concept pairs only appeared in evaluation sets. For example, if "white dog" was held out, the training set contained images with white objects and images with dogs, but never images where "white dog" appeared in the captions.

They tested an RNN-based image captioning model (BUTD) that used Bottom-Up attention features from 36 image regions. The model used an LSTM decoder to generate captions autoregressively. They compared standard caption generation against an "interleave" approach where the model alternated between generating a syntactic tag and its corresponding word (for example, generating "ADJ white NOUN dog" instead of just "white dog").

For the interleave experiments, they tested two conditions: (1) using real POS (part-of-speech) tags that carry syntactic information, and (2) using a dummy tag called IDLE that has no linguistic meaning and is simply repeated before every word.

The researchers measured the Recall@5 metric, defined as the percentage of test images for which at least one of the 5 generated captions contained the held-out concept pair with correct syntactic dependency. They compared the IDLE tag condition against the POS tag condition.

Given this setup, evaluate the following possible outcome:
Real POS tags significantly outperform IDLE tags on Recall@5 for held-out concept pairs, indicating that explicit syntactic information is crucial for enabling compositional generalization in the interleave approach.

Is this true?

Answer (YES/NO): NO